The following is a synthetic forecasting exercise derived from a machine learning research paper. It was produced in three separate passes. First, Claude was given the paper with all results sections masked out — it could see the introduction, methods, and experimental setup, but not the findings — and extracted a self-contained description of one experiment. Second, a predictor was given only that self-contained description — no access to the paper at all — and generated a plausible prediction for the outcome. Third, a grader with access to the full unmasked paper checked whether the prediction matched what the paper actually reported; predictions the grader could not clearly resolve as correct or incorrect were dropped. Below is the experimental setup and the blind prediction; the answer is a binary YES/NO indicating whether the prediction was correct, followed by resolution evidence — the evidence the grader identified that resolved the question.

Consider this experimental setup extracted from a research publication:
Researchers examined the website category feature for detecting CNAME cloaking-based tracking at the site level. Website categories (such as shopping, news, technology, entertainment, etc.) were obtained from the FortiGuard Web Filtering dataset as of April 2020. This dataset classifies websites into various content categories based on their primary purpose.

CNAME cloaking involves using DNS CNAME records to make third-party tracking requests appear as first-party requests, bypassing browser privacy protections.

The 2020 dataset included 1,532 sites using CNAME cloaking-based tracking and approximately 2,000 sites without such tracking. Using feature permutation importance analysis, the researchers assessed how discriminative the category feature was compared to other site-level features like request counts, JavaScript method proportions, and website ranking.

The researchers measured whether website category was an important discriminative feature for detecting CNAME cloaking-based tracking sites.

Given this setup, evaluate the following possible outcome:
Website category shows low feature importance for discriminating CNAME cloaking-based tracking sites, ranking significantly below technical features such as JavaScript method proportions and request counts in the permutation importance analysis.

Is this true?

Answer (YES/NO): YES